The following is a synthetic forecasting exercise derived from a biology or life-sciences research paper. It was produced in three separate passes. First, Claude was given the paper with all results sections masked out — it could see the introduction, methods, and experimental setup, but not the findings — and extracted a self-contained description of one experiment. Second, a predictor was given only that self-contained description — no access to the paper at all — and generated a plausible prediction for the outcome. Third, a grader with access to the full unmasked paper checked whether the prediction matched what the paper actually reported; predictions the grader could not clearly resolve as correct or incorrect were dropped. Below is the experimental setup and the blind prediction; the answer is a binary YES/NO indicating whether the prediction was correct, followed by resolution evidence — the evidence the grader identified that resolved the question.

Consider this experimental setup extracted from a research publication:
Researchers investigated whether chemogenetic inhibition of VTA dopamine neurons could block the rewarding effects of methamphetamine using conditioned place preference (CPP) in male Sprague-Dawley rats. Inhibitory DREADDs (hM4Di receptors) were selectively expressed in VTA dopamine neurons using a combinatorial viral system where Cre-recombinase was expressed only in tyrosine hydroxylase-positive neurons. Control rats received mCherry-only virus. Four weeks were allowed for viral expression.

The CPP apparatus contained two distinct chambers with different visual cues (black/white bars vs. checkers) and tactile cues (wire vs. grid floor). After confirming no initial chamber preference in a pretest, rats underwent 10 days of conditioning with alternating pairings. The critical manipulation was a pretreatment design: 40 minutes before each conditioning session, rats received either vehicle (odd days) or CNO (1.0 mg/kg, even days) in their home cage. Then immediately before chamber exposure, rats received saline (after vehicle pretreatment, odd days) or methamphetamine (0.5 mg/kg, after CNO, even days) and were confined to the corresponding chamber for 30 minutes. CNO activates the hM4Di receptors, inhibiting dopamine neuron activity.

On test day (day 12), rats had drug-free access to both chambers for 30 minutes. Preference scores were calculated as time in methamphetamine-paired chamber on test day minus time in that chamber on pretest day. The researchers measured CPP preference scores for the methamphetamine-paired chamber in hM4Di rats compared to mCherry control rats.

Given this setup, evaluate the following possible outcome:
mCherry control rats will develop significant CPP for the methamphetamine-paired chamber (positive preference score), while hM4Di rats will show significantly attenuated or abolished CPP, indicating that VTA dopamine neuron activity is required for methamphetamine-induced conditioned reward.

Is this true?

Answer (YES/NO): YES